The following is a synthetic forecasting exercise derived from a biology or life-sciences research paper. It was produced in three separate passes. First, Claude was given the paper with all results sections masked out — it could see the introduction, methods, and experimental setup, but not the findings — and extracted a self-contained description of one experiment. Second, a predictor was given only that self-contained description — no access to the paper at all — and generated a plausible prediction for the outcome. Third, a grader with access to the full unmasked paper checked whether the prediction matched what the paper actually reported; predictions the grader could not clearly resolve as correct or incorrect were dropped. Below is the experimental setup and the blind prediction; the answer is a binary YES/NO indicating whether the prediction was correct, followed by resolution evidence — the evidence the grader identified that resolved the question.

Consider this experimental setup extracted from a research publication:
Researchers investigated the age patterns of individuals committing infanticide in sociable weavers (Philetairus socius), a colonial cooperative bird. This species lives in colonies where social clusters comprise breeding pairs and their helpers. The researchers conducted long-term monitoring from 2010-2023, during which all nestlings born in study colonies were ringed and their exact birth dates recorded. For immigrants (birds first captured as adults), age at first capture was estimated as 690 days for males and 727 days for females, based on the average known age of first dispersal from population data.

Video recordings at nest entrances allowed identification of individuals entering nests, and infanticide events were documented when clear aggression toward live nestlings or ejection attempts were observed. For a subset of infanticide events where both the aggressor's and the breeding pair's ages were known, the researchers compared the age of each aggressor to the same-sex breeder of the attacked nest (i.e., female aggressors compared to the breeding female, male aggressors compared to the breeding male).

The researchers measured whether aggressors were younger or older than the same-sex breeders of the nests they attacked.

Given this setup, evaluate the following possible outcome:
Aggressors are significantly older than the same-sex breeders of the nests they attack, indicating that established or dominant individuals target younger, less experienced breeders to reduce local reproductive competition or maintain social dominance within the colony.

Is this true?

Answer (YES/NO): NO